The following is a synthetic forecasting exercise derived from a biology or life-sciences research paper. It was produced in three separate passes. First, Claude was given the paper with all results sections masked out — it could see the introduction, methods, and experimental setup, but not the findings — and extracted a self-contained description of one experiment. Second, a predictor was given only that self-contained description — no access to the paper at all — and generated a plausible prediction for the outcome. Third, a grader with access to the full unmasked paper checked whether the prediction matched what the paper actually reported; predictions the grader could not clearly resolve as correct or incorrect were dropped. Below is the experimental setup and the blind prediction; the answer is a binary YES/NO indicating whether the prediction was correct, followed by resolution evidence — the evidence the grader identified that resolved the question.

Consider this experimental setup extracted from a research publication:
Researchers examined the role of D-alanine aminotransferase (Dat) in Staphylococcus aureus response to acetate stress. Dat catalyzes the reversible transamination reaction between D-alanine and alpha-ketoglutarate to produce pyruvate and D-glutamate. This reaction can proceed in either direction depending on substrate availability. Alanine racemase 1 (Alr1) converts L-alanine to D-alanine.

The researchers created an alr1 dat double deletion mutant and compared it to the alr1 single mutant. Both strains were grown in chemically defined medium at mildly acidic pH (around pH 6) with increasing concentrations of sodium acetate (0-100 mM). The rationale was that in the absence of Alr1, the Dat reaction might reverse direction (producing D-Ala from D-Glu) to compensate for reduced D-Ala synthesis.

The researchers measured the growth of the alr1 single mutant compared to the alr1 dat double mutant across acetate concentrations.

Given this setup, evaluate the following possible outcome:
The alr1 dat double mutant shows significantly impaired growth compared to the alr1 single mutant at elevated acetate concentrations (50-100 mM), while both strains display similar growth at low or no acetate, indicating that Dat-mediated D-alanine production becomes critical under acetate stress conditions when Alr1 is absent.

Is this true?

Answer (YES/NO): NO